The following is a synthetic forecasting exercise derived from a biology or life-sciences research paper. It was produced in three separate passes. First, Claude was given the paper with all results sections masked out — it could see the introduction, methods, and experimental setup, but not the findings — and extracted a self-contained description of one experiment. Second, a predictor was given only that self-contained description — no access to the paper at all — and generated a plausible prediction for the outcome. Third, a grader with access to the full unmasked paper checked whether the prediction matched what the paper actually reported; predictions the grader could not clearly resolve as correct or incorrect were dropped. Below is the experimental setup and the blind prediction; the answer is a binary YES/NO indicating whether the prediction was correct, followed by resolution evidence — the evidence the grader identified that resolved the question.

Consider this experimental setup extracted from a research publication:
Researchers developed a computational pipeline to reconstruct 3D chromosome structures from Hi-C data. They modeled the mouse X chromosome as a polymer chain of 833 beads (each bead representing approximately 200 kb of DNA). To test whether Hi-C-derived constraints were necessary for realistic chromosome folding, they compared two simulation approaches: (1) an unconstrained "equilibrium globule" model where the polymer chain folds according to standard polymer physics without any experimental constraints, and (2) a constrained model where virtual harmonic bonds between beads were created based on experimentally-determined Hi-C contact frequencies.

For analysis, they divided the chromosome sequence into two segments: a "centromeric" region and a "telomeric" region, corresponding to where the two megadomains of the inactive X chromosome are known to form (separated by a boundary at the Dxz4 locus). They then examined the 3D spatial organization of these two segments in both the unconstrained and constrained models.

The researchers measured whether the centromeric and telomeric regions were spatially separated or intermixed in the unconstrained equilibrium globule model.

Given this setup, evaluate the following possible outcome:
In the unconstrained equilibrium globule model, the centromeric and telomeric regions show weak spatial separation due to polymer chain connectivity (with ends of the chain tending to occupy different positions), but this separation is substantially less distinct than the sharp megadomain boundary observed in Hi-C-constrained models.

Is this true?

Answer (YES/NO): NO